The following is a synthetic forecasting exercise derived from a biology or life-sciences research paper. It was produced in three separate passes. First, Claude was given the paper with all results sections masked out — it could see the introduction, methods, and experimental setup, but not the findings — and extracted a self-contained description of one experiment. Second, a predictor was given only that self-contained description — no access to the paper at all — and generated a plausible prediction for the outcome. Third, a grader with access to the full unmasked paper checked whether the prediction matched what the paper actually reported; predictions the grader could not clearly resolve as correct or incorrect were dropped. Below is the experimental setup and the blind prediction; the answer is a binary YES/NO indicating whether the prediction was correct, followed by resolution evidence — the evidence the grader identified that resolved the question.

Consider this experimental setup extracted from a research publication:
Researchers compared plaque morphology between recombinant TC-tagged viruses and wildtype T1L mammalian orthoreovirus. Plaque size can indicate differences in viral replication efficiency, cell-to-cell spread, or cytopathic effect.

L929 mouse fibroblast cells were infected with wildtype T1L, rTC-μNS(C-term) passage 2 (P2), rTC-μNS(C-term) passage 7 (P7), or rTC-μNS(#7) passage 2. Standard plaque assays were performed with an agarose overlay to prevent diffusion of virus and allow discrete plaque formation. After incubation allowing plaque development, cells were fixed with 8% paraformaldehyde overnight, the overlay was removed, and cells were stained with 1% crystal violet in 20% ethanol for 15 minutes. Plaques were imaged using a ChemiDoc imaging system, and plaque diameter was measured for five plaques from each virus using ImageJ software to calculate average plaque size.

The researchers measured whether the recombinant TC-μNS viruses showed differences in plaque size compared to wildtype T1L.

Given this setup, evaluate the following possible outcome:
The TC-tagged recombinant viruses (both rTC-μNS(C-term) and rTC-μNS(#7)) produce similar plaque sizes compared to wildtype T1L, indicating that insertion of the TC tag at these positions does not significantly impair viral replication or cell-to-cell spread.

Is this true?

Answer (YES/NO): NO